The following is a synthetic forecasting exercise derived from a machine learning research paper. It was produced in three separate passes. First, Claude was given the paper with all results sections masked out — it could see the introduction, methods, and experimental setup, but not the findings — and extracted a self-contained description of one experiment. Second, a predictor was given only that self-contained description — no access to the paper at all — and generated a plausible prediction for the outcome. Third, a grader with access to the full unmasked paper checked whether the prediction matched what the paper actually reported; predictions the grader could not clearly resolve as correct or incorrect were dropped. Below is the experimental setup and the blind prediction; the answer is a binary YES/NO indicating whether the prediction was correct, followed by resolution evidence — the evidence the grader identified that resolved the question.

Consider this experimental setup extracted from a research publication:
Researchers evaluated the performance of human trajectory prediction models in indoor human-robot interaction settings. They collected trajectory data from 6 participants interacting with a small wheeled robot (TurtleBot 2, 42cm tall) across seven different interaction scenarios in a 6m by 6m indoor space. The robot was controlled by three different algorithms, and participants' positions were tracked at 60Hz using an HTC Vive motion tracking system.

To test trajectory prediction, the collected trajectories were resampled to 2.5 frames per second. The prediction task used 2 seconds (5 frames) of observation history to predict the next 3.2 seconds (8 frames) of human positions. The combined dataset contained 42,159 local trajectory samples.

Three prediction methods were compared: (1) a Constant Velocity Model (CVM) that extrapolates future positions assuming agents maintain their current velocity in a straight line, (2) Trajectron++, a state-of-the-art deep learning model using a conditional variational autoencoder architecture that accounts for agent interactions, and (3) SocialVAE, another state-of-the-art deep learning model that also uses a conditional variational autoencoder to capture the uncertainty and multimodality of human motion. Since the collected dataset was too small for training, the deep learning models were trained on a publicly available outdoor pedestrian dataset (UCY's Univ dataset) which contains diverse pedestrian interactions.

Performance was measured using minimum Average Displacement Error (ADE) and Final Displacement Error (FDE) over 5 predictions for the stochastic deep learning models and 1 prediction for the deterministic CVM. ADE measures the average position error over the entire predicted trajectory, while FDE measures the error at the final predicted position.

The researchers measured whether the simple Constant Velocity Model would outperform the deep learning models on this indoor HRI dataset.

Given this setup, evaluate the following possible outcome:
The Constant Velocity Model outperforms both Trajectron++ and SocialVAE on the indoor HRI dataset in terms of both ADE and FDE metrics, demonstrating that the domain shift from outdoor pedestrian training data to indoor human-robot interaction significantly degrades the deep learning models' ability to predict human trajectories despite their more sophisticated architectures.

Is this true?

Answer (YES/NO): NO